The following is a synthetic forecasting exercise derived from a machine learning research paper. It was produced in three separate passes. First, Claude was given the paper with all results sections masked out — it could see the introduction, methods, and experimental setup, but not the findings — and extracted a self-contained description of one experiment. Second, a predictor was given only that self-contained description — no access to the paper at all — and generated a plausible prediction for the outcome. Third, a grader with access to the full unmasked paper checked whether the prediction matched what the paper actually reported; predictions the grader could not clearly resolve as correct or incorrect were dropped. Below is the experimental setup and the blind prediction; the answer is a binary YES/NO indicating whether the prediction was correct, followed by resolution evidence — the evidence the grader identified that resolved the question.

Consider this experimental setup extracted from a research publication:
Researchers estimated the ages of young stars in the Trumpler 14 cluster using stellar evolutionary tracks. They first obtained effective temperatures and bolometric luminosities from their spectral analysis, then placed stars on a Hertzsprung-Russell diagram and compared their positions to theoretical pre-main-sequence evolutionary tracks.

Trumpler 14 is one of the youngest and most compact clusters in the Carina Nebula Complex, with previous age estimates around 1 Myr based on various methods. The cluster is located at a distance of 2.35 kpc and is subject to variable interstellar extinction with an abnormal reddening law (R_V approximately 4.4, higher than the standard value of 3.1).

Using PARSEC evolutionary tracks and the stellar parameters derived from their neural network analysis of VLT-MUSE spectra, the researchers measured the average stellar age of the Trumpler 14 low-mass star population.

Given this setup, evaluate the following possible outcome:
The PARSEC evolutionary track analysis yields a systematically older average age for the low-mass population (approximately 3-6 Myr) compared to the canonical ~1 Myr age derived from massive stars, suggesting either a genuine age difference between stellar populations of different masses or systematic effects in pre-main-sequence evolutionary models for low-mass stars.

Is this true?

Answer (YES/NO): NO